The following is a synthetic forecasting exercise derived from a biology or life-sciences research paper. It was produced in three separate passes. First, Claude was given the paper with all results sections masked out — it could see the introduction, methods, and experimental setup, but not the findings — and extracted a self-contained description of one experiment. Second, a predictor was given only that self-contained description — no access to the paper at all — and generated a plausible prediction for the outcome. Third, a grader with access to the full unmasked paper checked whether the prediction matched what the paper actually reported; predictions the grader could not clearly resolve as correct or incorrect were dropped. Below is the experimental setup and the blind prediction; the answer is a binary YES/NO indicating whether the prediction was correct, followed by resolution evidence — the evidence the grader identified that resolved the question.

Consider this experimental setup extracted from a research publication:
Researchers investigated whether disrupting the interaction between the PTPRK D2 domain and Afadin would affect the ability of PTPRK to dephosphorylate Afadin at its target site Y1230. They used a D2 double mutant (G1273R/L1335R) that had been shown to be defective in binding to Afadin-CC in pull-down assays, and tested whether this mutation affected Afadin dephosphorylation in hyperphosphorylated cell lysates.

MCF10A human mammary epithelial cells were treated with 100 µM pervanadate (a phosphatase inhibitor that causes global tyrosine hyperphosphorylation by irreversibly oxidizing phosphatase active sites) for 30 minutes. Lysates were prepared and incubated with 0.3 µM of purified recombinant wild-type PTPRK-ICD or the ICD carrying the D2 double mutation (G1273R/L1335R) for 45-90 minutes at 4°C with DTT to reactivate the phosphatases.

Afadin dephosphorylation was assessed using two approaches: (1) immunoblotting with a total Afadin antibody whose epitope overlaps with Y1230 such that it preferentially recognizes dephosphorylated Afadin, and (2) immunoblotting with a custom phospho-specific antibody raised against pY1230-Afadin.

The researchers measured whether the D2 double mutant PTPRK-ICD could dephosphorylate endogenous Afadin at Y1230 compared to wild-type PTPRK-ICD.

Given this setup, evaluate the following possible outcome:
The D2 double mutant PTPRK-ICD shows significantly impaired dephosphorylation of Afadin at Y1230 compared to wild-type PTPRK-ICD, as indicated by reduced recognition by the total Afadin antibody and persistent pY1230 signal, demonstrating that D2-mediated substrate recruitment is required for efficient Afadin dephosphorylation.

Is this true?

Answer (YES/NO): YES